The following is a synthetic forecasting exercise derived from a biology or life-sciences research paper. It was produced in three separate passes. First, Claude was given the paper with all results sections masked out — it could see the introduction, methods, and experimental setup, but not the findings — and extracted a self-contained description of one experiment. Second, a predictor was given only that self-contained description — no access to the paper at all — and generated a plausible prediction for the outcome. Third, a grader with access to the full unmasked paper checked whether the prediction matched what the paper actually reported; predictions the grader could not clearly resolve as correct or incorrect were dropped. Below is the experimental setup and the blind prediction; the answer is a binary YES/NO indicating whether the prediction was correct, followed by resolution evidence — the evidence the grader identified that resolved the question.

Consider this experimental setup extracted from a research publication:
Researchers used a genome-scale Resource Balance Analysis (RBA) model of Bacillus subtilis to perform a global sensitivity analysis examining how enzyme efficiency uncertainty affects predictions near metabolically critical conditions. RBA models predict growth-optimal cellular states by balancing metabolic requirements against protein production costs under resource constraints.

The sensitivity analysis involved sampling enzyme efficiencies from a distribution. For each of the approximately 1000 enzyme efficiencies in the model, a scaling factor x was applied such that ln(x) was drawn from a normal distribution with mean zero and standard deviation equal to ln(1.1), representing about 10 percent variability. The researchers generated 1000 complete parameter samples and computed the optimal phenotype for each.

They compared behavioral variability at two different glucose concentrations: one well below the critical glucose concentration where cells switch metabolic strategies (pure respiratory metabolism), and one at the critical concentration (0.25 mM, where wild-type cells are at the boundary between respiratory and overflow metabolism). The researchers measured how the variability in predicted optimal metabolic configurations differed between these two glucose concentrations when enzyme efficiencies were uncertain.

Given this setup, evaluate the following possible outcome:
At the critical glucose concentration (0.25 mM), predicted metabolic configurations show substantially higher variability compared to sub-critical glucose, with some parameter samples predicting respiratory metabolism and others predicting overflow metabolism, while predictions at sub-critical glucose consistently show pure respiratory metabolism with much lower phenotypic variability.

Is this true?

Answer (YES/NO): YES